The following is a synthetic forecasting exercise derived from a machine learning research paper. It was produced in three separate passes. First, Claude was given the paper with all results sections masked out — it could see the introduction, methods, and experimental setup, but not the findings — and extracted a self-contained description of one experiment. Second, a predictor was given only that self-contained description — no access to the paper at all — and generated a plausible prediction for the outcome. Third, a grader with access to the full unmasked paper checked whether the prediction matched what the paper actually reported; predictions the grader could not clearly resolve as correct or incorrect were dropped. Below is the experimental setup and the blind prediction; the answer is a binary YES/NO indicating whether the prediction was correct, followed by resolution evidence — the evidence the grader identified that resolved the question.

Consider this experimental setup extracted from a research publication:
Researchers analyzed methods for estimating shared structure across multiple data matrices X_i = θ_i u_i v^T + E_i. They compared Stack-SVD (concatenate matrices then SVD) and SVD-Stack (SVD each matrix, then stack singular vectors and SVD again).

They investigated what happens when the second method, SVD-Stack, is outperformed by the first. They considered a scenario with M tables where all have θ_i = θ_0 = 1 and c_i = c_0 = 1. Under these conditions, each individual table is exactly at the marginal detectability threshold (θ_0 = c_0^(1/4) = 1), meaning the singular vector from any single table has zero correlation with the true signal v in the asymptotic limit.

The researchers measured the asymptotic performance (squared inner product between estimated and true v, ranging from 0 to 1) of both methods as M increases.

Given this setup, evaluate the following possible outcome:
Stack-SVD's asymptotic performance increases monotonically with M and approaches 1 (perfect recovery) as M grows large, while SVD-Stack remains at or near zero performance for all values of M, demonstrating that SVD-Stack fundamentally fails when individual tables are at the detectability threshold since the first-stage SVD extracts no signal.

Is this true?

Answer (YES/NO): YES